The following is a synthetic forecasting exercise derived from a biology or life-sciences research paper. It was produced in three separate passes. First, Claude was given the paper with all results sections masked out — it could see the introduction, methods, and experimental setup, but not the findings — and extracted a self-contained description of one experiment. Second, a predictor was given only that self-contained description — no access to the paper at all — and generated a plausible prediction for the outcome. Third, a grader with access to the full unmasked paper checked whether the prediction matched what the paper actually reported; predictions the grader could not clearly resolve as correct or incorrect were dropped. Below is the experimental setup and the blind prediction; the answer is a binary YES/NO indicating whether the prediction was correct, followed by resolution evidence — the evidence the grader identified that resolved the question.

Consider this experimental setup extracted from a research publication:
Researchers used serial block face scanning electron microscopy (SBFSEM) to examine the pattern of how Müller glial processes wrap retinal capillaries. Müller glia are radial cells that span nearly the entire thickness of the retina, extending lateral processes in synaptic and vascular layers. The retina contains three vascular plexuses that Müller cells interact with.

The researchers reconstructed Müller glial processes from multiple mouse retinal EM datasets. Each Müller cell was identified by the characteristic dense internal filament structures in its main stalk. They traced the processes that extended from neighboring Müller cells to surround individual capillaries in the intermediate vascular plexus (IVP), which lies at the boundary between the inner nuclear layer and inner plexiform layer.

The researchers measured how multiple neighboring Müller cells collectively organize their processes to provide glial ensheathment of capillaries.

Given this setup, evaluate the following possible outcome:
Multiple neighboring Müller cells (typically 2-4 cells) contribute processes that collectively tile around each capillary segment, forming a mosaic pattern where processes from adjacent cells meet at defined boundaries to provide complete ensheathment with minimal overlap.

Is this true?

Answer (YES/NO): YES